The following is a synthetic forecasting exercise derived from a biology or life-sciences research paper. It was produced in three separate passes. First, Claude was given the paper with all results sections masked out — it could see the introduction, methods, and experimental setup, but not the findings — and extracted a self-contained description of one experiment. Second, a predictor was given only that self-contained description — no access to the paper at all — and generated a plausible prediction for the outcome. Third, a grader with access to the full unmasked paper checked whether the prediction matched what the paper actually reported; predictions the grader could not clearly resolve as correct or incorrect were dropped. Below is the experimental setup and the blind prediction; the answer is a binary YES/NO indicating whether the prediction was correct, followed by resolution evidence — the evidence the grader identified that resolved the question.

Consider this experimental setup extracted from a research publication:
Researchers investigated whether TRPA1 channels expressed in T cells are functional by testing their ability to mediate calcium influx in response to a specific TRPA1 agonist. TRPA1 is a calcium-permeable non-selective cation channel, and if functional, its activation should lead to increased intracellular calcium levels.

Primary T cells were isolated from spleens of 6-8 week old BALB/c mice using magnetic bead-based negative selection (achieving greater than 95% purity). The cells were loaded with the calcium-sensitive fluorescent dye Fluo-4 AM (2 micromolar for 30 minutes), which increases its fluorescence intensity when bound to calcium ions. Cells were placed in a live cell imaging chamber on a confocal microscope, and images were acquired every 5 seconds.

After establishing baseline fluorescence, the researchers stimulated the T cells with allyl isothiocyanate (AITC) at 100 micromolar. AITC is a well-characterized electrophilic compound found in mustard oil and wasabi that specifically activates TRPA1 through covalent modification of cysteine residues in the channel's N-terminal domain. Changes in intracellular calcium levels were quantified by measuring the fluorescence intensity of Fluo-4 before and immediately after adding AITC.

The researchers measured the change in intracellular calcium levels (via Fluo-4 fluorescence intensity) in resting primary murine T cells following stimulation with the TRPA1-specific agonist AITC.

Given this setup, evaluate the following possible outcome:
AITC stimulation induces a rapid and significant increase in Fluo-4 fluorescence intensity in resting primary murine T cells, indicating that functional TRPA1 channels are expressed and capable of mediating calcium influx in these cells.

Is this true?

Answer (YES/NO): YES